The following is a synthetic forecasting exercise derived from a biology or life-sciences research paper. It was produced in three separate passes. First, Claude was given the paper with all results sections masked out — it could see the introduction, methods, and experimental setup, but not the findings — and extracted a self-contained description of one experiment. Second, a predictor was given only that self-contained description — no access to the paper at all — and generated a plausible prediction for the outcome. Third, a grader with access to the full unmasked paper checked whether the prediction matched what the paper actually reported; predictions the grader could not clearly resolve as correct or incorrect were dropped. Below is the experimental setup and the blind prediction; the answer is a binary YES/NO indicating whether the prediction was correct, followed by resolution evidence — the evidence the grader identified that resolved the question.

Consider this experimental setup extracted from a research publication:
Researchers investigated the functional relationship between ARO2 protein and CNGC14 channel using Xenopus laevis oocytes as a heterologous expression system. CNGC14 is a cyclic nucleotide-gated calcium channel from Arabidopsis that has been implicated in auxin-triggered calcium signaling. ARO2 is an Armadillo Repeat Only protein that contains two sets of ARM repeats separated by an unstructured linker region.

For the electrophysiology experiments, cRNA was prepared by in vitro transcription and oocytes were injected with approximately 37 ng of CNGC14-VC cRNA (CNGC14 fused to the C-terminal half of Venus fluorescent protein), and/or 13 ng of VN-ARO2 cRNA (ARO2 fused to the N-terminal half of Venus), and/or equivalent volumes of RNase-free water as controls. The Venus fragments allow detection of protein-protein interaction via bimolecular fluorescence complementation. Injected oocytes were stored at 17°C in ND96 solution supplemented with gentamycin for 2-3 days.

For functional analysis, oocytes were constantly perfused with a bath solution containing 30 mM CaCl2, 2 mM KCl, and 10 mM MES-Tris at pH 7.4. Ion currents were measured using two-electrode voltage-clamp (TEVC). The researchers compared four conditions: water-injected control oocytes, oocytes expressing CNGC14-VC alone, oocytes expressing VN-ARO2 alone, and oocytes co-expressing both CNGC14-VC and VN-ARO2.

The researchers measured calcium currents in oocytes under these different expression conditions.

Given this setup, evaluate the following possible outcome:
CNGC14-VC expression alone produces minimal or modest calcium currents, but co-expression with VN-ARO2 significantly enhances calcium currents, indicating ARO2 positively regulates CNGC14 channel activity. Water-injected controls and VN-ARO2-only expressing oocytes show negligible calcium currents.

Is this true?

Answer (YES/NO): NO